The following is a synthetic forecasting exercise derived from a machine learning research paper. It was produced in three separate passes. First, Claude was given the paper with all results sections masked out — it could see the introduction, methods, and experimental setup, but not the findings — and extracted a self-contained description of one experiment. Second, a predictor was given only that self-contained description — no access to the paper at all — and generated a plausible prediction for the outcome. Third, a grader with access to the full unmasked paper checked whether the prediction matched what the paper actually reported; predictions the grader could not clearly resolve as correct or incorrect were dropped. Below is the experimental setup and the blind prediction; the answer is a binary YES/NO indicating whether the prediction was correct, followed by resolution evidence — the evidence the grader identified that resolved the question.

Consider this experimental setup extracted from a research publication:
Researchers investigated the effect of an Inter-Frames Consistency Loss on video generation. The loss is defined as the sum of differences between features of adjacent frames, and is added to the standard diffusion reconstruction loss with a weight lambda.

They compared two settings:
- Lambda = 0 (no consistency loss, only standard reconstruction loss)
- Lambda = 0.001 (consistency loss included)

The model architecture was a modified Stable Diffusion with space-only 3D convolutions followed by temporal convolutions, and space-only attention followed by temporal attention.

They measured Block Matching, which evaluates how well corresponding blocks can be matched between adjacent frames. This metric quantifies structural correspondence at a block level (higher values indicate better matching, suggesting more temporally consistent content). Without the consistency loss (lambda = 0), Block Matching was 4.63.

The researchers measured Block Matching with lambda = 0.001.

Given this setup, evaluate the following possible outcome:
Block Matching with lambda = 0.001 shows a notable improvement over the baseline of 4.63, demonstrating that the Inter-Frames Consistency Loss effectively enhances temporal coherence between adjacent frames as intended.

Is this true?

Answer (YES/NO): YES